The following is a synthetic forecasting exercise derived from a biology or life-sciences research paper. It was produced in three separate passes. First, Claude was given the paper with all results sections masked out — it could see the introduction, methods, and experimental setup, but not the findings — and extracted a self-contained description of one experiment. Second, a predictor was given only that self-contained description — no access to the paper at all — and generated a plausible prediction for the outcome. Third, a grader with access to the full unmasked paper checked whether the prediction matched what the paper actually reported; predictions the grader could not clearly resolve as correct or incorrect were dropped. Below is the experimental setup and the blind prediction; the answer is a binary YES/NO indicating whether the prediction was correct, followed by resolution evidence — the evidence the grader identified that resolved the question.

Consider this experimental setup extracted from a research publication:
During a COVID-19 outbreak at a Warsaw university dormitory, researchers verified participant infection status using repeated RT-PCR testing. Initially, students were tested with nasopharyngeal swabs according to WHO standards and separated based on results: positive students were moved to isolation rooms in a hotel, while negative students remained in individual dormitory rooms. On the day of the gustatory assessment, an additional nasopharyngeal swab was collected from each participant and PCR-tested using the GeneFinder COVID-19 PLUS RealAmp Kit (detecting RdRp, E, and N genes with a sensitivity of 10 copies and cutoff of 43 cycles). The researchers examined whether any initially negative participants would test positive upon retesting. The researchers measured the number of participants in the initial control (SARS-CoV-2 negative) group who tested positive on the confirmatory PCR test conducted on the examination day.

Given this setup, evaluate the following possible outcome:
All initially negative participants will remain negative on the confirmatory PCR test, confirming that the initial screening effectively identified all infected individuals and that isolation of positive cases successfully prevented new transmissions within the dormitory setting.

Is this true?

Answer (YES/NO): NO